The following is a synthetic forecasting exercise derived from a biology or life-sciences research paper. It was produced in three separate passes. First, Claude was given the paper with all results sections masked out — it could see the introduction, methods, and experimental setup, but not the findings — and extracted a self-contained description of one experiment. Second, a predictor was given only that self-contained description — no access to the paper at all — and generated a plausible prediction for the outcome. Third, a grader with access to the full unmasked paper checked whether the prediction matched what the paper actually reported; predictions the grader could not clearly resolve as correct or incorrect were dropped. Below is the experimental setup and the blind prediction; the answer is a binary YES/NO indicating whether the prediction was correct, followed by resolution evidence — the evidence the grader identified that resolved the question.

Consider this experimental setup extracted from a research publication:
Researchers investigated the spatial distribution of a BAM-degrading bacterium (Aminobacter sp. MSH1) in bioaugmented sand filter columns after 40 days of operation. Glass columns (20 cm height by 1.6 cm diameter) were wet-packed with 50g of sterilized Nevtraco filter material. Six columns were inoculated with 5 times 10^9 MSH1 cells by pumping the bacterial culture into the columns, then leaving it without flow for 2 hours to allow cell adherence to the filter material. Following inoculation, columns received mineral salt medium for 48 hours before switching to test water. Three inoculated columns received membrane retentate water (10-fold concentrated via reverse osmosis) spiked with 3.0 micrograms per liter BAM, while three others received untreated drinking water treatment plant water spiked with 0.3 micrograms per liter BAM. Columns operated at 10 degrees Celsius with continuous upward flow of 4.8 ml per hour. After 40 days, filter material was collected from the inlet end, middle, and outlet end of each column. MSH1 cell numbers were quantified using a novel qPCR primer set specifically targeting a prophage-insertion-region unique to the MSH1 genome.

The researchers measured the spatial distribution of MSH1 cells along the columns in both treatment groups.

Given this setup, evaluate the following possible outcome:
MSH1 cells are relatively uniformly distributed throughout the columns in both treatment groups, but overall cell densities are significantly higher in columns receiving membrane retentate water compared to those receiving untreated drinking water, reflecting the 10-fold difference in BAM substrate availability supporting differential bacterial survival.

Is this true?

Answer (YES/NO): NO